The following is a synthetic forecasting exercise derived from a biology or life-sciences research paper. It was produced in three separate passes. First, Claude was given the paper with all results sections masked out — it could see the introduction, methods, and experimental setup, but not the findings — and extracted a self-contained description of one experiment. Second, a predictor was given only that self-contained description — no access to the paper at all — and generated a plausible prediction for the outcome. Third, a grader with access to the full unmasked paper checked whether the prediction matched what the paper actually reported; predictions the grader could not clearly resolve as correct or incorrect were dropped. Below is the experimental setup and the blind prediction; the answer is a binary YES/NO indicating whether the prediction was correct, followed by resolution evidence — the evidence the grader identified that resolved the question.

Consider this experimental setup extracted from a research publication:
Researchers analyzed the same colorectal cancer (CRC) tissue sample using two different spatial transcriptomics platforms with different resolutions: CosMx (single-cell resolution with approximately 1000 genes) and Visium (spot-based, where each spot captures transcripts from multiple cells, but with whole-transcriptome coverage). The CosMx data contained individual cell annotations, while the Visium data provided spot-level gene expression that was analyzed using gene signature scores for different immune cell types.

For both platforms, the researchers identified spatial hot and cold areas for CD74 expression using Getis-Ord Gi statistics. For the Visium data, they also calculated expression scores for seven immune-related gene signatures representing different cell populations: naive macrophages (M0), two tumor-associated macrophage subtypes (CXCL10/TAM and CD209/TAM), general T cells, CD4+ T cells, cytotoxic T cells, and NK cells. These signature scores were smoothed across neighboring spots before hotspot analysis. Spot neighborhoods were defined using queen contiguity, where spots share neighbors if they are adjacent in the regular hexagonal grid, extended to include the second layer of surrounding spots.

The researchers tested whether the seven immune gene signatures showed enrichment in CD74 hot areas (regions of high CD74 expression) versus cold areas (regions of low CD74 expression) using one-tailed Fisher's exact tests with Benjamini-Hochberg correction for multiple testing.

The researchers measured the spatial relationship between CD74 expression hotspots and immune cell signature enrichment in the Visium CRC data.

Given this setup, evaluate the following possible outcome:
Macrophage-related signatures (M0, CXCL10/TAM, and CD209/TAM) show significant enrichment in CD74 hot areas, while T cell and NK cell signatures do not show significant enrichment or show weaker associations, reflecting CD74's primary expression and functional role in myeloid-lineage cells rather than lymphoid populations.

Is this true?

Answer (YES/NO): NO